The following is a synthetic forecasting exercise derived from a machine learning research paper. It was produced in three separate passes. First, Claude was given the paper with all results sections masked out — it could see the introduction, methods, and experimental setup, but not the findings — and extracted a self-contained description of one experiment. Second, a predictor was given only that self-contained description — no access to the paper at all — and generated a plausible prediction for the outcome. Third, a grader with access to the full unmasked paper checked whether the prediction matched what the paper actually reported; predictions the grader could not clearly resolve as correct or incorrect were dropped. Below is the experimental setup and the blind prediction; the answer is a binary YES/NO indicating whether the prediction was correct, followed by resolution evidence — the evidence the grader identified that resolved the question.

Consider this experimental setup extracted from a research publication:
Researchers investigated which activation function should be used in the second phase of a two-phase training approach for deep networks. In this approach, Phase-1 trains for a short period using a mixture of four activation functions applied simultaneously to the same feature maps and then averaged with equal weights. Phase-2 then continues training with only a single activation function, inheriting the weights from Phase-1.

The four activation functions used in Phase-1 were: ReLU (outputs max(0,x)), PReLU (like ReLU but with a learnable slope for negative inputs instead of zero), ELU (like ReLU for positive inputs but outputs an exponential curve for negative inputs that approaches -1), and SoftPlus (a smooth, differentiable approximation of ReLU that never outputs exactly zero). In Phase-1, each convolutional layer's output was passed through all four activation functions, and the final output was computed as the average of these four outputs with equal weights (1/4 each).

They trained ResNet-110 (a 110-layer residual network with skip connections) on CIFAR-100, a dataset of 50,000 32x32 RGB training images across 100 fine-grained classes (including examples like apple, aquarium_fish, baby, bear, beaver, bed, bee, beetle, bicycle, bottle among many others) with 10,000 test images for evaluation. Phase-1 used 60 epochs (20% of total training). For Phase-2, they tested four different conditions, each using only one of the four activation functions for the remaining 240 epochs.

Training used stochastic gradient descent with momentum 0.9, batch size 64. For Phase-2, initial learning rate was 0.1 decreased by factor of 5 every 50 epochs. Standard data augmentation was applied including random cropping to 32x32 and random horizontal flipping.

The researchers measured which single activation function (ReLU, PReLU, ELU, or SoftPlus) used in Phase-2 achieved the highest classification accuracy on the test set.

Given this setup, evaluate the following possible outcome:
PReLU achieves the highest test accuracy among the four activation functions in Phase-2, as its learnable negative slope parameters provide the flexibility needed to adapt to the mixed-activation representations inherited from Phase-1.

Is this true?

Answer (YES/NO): NO